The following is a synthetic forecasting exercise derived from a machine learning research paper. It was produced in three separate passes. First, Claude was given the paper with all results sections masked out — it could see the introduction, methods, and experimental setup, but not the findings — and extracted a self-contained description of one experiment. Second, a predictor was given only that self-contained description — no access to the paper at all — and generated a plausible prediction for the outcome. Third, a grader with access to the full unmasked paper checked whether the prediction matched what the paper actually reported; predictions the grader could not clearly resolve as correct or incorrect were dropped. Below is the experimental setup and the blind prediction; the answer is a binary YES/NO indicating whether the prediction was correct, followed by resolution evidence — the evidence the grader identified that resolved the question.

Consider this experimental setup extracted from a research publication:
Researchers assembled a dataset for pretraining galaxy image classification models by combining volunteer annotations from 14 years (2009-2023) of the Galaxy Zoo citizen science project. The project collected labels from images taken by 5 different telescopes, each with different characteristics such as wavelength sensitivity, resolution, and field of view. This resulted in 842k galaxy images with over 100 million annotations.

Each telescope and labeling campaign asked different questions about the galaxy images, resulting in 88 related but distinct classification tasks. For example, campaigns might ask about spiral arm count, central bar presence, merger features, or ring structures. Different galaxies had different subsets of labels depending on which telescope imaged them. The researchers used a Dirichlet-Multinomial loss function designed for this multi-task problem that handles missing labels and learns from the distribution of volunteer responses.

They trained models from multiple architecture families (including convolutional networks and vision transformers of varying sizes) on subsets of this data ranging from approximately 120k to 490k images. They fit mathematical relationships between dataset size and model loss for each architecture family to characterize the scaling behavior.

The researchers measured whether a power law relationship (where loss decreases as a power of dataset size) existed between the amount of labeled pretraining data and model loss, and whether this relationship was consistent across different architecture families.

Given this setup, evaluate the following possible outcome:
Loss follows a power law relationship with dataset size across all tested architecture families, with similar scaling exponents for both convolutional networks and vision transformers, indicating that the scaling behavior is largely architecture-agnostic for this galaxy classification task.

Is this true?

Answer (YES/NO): YES